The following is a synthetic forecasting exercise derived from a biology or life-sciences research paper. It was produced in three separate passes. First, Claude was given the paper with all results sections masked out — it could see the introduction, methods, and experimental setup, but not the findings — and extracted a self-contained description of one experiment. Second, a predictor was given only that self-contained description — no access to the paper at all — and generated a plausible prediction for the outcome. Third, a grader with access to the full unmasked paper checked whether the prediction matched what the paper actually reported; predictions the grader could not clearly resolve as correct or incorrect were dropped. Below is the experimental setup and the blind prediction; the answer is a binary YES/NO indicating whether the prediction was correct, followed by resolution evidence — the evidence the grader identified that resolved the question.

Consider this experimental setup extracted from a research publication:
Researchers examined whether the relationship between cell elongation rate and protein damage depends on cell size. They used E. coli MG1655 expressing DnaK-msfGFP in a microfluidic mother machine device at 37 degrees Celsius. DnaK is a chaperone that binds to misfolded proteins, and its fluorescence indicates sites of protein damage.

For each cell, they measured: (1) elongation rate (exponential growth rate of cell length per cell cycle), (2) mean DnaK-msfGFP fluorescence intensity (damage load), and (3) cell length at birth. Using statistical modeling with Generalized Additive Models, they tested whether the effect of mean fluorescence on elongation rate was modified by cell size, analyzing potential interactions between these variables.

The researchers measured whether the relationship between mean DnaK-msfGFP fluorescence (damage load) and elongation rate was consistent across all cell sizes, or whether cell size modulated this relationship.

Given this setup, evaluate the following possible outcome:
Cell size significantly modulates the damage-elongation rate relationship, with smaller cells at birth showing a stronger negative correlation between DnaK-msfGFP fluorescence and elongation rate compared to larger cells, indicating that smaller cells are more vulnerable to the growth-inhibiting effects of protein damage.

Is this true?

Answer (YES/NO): NO